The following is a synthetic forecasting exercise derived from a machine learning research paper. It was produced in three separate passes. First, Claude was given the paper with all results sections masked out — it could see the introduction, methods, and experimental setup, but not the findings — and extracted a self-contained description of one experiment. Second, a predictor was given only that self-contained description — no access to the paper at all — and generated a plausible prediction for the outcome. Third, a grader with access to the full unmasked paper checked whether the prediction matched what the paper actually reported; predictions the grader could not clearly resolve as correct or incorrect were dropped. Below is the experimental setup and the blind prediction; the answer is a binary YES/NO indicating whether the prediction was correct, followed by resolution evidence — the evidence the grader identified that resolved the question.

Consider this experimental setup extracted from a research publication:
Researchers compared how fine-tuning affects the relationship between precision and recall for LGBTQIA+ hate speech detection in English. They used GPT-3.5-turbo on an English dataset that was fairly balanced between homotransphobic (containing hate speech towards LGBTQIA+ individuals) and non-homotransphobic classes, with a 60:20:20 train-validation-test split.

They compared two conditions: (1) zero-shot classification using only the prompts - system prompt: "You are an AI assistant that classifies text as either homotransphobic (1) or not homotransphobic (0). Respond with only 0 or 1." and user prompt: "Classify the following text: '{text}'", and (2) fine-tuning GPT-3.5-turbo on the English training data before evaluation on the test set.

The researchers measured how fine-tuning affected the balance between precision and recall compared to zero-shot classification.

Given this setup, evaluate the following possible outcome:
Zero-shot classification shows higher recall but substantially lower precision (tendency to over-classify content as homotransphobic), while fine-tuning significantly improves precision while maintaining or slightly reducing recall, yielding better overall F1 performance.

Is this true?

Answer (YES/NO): YES